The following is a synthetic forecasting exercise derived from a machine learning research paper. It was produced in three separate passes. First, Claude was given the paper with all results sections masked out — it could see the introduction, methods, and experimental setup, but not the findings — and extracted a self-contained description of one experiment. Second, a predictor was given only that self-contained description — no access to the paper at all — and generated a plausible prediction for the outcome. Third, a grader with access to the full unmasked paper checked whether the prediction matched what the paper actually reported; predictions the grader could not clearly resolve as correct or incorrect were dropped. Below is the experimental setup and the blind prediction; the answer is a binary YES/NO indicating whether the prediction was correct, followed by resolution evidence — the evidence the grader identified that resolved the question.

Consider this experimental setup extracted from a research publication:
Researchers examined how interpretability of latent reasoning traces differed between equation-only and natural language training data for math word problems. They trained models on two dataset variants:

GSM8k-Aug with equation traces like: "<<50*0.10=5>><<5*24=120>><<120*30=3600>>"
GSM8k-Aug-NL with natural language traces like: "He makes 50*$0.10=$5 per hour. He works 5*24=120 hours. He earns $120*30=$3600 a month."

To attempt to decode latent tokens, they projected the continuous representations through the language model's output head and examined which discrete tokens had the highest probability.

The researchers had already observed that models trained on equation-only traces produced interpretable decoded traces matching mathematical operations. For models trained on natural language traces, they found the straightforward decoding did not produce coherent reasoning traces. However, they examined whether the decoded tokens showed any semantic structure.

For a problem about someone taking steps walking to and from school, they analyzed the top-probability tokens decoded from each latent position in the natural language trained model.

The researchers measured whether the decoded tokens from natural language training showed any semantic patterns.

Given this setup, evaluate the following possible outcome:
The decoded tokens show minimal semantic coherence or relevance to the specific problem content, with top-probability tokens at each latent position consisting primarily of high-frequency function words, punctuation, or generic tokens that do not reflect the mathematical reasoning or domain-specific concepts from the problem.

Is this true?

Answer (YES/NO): NO